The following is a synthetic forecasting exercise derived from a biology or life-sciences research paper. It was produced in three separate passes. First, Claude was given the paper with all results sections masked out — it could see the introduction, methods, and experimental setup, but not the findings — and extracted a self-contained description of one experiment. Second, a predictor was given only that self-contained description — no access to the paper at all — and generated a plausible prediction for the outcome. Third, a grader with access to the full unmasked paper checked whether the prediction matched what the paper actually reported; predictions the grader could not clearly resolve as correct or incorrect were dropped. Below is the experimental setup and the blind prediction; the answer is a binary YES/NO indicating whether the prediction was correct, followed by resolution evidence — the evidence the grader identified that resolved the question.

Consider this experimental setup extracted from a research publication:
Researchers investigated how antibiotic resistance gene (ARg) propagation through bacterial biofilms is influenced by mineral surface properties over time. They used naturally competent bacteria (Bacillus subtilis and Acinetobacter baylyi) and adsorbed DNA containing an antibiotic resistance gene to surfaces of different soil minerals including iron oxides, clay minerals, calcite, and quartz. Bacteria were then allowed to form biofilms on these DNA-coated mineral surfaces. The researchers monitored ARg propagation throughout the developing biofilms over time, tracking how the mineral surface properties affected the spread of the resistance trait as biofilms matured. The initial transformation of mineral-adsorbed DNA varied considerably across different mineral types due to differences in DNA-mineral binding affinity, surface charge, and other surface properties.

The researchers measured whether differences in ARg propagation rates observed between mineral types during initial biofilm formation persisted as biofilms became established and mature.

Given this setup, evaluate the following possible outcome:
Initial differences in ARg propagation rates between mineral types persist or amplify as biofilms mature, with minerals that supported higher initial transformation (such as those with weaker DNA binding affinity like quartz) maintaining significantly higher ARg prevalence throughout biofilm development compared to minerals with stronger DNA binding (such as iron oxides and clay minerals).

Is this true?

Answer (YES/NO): NO